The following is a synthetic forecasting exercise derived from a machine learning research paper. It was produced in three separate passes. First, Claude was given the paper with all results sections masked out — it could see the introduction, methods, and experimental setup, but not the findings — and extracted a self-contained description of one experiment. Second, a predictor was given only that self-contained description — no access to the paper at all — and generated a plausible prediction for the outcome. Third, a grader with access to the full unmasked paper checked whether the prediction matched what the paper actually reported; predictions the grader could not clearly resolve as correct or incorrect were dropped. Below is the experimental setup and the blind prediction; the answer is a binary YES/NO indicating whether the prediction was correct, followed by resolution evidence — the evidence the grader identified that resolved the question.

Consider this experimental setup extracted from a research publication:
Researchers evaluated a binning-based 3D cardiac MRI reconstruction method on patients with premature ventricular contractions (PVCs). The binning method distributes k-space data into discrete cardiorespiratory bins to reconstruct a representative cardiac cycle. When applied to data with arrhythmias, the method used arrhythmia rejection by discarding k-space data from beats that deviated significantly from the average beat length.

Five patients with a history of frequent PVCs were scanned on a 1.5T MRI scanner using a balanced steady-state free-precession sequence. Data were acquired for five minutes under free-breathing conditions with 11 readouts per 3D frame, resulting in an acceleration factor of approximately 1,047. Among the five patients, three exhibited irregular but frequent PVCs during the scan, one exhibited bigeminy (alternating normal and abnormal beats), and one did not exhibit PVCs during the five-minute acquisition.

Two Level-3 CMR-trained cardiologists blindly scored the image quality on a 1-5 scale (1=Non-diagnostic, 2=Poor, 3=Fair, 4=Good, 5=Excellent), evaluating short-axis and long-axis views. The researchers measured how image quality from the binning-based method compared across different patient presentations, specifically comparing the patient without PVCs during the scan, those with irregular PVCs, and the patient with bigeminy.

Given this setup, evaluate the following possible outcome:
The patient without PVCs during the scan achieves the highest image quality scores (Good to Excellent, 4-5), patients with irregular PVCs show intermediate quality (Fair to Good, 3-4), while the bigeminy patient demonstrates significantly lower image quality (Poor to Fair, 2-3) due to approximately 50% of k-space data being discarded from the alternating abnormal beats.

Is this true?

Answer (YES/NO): NO